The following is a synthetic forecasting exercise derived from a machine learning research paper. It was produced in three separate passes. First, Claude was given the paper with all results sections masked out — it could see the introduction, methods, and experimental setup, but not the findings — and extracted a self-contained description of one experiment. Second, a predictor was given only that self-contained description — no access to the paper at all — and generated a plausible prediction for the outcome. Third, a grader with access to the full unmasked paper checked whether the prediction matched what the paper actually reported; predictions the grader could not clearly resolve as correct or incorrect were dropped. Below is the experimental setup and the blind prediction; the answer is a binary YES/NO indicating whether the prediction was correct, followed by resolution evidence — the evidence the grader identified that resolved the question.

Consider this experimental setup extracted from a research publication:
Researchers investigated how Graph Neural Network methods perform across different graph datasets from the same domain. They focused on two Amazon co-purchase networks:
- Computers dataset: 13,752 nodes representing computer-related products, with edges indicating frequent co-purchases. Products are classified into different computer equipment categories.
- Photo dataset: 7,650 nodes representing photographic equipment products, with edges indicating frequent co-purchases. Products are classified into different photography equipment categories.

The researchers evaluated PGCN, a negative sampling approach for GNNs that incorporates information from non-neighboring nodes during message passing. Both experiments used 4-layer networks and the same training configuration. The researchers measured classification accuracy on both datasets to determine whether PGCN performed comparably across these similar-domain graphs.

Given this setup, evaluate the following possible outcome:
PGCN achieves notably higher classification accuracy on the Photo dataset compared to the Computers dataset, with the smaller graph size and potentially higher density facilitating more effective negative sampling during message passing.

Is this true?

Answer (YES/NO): YES